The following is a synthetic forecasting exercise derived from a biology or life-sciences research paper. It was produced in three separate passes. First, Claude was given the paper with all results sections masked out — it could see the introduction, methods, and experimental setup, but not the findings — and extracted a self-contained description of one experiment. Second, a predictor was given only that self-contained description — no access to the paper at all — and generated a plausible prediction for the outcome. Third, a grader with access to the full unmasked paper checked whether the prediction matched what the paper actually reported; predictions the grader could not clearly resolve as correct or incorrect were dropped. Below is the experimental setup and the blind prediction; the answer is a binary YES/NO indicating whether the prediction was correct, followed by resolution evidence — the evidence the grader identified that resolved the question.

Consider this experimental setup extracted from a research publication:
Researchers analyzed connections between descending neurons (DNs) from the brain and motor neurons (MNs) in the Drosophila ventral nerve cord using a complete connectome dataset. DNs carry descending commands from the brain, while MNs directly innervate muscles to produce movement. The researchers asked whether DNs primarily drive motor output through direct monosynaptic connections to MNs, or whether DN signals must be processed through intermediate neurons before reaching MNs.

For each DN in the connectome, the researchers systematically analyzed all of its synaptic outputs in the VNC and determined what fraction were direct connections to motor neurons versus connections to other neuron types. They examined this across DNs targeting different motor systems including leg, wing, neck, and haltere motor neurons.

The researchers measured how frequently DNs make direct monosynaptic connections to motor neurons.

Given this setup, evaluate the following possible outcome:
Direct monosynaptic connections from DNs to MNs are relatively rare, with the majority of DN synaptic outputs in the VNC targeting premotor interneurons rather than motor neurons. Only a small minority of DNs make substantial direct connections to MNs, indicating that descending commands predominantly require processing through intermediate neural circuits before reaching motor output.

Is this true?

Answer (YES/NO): YES